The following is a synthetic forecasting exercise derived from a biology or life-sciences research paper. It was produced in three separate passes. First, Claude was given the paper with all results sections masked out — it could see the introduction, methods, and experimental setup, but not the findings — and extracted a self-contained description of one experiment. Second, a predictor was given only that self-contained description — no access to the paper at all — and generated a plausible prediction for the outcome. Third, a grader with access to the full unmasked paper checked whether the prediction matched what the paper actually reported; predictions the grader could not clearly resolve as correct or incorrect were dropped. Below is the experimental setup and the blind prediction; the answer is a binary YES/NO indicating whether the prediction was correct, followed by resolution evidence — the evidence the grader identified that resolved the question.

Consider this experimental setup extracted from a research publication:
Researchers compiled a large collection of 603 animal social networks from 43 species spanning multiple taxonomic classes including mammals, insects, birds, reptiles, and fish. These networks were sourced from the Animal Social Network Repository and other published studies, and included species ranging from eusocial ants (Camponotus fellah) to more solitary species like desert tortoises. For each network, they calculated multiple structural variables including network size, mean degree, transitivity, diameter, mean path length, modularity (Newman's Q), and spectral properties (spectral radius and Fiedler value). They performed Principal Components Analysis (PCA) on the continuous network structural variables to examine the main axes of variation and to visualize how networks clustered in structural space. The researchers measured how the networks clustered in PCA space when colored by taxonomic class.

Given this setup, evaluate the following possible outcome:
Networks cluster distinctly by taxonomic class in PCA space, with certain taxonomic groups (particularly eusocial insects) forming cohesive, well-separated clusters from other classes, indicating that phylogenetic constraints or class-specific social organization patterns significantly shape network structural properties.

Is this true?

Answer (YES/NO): YES